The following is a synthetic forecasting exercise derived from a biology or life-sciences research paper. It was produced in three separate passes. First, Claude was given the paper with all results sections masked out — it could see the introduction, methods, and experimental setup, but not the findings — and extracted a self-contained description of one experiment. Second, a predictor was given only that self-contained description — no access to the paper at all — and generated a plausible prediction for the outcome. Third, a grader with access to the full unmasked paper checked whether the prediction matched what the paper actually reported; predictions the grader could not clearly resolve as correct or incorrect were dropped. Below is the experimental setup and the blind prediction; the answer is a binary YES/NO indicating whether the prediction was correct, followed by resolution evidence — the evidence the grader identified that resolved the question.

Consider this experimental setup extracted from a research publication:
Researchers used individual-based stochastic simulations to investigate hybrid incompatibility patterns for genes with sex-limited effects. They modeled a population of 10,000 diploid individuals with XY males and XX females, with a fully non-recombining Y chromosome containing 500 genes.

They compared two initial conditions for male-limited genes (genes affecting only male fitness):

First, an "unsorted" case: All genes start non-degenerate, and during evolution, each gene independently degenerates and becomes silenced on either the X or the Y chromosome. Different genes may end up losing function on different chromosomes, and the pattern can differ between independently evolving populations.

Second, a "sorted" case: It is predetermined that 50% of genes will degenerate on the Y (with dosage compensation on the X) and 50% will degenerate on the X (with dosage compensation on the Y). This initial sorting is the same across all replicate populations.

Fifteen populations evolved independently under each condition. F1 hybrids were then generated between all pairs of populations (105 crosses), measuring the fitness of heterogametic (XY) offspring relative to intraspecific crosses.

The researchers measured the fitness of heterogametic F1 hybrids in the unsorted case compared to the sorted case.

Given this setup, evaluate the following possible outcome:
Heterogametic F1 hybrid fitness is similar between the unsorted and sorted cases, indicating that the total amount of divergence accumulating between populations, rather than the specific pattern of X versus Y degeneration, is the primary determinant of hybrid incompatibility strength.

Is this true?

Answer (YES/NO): NO